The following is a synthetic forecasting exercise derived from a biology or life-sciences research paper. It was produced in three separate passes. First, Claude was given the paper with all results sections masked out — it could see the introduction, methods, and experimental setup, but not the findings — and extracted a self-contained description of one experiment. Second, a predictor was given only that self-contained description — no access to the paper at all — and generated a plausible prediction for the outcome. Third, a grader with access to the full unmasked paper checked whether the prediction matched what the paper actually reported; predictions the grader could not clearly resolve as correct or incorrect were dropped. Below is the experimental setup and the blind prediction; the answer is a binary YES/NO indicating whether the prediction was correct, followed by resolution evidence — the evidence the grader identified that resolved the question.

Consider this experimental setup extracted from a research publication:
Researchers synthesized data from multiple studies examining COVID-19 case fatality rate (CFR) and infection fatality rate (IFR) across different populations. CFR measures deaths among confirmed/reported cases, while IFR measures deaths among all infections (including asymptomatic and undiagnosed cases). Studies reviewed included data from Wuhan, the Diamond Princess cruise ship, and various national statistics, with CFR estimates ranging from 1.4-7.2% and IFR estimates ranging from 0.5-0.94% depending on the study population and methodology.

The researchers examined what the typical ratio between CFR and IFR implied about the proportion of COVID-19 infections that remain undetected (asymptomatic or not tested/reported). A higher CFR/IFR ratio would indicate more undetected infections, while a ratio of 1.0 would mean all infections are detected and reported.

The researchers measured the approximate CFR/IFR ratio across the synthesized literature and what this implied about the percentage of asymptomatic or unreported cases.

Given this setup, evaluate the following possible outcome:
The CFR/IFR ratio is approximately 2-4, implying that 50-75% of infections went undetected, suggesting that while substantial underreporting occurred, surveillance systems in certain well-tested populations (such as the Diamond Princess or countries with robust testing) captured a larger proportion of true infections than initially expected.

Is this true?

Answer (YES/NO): NO